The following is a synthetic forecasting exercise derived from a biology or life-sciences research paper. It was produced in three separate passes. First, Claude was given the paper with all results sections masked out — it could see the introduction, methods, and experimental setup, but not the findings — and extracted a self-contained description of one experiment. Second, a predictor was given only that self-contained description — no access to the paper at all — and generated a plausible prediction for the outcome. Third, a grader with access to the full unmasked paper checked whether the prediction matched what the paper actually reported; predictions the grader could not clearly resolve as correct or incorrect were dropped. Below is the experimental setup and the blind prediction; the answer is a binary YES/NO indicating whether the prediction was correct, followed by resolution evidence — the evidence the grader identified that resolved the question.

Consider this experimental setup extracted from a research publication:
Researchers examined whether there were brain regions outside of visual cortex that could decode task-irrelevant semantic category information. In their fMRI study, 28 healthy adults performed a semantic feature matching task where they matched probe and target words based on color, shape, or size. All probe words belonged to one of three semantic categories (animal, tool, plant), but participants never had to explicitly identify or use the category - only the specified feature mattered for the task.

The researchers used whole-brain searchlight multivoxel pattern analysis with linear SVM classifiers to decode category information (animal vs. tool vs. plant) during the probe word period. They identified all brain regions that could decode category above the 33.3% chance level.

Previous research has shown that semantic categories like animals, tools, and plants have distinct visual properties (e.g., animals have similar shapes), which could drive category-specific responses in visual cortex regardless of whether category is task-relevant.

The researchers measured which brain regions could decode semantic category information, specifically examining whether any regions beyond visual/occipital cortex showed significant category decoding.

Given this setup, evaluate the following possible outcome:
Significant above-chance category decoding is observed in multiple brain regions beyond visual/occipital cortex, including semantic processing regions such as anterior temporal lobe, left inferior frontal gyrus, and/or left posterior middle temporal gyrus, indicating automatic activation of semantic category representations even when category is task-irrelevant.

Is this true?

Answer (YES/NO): NO